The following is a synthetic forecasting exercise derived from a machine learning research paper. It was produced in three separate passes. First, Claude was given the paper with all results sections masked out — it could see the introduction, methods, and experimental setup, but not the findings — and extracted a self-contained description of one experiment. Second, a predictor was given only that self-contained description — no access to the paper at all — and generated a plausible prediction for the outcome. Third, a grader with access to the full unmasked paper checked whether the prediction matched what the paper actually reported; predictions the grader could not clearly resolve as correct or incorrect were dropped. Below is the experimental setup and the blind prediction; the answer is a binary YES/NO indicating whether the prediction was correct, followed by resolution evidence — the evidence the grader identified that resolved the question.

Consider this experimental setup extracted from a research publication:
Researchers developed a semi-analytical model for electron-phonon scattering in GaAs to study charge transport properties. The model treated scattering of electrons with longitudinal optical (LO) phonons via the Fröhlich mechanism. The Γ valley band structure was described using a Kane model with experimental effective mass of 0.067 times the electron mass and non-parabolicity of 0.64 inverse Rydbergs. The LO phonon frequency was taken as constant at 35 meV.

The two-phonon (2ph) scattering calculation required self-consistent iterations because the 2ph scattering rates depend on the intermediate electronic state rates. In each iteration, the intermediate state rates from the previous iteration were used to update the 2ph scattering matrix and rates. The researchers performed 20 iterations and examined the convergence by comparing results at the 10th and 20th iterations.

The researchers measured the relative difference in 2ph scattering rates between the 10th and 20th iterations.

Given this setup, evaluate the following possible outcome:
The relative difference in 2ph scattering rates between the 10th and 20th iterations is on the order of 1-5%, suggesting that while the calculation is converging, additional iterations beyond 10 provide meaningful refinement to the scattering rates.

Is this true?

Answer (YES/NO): NO